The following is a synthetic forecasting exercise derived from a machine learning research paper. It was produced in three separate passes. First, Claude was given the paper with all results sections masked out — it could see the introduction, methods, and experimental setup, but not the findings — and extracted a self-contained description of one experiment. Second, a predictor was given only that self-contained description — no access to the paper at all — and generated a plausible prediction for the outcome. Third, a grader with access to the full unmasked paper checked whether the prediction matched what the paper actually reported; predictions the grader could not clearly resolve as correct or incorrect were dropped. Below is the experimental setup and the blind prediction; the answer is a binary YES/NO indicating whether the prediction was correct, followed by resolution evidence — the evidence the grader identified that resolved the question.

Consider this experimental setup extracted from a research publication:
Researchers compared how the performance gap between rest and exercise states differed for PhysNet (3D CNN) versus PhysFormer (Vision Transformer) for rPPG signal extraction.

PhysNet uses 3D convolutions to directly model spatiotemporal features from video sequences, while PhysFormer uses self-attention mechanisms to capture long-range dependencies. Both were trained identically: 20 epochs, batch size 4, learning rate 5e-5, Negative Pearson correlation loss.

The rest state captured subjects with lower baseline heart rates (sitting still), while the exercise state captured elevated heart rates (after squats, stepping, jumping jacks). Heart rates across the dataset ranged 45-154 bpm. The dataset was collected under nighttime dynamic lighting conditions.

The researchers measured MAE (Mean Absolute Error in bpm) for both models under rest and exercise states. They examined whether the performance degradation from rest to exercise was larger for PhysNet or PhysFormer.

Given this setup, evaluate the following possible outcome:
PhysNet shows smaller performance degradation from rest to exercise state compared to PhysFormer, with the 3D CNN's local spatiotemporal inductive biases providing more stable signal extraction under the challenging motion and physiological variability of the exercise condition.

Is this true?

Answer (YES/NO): NO